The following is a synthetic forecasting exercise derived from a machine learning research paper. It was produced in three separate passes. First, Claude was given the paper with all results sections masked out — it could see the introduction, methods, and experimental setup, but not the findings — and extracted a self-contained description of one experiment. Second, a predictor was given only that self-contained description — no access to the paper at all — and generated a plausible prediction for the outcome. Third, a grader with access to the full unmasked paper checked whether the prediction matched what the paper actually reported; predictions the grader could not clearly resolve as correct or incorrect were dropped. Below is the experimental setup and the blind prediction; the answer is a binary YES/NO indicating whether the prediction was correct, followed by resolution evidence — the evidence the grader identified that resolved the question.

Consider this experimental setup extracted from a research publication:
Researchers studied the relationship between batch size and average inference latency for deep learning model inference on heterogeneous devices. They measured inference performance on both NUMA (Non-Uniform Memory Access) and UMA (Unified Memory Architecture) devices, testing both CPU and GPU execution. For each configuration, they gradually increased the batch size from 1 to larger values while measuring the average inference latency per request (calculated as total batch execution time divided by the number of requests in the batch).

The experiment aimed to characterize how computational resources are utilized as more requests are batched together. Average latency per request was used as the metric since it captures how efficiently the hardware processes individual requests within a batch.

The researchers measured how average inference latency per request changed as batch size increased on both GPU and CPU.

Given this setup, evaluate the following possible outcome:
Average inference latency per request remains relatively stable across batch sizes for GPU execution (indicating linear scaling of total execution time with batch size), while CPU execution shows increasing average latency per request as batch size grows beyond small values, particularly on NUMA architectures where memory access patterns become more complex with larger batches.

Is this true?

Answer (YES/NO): NO